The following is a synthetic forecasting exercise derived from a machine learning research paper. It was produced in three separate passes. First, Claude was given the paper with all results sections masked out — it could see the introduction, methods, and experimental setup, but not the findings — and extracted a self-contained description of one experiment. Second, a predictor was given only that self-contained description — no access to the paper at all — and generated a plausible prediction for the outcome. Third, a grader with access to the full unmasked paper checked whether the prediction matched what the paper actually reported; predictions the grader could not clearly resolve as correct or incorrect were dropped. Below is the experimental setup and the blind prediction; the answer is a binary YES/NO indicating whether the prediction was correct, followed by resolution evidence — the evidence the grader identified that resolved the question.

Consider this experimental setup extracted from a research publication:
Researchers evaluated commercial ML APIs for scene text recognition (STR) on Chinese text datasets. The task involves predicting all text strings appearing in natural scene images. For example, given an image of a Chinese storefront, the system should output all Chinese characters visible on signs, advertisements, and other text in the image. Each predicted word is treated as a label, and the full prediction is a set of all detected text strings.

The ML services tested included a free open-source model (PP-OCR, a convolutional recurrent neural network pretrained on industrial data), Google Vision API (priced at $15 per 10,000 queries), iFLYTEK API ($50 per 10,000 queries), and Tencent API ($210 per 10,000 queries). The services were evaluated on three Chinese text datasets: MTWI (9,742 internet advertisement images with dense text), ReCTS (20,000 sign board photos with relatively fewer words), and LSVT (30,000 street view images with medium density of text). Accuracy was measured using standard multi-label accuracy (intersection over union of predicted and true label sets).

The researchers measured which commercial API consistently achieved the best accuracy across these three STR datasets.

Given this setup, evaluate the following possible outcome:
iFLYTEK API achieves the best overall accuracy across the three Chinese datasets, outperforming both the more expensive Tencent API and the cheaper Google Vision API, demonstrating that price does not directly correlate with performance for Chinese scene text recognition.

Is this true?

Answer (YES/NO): NO